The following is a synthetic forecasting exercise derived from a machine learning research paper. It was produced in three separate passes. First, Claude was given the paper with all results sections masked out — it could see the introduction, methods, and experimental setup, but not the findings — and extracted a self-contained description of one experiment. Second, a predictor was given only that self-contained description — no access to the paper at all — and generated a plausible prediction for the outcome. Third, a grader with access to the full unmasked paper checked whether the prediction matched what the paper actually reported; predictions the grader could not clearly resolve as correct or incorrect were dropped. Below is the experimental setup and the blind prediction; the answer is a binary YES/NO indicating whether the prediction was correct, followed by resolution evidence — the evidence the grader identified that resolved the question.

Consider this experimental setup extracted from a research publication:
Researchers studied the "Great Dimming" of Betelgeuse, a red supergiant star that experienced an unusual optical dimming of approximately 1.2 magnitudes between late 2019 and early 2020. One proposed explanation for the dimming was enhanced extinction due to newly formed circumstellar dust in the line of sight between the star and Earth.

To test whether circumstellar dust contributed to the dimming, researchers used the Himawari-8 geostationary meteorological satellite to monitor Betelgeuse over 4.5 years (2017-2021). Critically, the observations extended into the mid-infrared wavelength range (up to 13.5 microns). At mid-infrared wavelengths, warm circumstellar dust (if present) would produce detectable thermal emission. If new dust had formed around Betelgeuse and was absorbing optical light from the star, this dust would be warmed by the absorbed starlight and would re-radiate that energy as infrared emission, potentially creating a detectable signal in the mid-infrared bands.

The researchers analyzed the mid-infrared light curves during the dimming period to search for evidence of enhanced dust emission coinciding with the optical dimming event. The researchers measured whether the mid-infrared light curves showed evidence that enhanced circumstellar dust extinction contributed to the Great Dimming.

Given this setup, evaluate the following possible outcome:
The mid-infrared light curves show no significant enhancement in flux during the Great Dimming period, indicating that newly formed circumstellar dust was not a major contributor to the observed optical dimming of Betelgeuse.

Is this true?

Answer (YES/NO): NO